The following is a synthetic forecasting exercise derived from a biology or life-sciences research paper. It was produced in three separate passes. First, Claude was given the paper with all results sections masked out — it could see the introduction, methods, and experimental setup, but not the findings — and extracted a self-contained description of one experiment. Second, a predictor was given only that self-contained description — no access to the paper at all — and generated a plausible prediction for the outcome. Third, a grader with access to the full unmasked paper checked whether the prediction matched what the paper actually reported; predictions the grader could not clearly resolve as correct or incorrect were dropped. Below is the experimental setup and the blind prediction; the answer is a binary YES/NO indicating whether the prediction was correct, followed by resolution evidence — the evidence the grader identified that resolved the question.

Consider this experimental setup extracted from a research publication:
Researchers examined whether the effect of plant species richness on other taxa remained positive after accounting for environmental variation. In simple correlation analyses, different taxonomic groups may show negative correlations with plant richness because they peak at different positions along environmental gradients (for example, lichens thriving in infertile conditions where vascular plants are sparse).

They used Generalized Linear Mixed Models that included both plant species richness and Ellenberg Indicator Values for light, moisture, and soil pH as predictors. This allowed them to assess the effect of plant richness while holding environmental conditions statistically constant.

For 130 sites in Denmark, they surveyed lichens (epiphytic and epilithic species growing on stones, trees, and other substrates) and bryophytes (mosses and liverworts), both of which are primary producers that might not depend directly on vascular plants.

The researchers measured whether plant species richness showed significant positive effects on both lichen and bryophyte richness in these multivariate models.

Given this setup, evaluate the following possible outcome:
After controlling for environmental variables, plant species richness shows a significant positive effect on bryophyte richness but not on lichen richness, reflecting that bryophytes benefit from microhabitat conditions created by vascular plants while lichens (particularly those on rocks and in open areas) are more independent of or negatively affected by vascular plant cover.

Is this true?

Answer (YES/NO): NO